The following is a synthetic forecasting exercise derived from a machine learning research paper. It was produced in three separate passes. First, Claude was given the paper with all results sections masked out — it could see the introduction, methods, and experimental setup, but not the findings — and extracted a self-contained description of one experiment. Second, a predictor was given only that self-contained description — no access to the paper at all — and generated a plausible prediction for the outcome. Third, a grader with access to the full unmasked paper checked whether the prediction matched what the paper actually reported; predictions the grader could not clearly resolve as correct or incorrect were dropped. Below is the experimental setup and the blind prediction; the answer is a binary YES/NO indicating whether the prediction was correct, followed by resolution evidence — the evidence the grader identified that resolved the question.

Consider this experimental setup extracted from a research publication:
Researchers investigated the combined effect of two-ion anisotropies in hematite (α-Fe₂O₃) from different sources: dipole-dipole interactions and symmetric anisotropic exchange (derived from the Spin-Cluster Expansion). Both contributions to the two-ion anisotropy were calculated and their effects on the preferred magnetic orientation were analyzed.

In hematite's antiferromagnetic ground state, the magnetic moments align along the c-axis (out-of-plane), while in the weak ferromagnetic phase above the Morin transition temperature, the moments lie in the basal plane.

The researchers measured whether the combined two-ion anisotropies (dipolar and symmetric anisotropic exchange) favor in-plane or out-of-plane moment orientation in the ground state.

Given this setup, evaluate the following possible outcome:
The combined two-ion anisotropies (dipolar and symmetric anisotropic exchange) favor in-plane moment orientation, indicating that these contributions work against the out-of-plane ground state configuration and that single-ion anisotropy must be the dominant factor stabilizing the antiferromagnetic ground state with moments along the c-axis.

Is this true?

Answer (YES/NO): YES